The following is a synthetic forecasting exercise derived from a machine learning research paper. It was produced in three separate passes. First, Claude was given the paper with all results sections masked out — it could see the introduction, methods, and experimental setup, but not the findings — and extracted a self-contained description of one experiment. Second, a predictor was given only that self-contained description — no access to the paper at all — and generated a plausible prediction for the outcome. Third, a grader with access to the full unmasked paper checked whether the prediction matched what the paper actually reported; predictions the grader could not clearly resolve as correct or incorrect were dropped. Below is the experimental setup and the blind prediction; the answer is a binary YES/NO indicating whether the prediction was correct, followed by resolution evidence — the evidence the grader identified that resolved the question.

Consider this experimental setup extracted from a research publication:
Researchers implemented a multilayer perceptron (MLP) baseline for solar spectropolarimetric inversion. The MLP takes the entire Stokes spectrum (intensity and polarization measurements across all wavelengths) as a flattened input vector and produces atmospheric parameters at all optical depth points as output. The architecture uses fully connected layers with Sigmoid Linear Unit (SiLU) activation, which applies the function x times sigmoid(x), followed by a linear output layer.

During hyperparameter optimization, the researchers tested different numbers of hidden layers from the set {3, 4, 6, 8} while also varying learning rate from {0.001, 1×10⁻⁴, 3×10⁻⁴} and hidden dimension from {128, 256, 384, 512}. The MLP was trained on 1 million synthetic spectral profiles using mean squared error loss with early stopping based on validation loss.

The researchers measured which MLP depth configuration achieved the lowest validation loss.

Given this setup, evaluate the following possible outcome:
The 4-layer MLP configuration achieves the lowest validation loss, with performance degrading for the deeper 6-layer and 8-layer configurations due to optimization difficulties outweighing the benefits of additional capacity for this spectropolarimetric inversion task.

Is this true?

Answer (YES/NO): NO